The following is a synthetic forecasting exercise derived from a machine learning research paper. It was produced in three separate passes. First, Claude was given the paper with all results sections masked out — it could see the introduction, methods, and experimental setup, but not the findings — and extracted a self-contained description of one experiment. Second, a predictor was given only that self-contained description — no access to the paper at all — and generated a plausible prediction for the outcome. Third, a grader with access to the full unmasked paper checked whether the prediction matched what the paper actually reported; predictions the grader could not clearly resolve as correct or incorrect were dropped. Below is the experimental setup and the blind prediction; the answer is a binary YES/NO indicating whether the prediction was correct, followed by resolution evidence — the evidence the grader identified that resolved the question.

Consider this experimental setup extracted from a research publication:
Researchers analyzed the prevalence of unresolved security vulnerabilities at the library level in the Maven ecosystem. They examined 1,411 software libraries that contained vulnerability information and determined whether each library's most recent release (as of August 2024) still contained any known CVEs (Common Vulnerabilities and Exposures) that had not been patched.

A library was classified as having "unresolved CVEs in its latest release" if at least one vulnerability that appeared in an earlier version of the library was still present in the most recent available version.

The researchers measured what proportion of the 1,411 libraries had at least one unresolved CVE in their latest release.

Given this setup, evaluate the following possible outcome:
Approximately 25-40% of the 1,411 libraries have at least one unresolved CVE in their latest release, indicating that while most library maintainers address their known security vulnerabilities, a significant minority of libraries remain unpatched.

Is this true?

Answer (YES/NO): NO